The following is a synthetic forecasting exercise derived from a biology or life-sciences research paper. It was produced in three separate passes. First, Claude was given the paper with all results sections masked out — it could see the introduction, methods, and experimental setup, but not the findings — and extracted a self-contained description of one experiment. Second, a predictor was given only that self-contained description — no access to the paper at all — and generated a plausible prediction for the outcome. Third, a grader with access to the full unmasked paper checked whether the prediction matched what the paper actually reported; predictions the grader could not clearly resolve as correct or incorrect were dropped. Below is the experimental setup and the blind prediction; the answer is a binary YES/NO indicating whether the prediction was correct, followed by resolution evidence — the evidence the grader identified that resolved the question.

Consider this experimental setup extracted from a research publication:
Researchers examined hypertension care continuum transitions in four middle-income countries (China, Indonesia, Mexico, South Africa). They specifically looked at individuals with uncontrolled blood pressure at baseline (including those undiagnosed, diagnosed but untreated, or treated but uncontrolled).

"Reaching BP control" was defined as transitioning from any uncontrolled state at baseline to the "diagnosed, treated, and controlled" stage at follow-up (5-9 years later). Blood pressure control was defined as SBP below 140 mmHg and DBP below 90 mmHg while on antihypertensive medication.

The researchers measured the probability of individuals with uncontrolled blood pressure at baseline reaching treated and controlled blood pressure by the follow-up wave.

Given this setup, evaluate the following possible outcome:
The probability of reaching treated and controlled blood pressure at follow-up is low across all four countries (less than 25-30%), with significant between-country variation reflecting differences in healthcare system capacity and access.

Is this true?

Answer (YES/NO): YES